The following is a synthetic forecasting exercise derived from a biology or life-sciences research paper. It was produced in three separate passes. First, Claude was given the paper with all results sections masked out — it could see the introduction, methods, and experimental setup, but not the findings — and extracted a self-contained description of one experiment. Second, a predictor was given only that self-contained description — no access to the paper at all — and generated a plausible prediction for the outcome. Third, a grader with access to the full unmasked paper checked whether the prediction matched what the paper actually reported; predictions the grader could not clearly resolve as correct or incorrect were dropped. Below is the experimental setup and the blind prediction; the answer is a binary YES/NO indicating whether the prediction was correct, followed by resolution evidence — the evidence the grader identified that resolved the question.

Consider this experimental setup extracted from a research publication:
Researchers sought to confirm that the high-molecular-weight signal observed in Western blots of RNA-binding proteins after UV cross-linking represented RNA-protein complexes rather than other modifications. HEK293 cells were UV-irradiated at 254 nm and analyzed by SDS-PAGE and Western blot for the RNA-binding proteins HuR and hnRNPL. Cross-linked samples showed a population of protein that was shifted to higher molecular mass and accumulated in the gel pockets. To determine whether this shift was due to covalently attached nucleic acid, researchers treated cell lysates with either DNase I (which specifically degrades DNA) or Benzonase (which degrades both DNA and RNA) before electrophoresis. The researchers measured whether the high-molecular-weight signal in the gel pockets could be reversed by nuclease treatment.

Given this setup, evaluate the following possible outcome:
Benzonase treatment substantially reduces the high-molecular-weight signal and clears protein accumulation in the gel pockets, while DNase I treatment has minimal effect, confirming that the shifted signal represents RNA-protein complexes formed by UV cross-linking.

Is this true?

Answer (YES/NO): YES